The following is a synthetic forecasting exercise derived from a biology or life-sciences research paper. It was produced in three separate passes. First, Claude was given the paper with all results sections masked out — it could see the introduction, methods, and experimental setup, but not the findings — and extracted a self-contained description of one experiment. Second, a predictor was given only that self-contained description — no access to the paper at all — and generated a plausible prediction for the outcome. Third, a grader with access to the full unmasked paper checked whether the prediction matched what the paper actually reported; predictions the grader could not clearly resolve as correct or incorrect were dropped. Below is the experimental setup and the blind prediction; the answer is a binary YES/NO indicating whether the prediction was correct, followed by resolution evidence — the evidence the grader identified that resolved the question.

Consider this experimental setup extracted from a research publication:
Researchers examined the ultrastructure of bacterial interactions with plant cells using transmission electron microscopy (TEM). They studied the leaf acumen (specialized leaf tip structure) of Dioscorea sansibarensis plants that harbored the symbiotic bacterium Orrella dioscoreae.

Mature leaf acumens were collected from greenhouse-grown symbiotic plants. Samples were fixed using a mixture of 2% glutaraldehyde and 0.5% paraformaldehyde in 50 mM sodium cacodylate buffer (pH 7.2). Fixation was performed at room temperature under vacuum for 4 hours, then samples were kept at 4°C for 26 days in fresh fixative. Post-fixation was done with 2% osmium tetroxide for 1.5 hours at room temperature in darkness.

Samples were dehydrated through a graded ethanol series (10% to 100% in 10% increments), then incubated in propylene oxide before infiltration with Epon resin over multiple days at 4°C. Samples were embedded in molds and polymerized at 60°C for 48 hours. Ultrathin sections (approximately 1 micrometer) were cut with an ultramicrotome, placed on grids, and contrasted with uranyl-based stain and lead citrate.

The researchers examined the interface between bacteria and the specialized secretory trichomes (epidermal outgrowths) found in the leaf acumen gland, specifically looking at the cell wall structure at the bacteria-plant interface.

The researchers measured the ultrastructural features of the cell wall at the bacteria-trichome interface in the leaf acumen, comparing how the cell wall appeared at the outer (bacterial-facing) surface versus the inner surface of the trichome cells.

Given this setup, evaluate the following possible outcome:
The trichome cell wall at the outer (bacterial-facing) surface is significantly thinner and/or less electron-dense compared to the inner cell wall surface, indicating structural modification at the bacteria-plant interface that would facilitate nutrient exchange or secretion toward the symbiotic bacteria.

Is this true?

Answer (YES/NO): YES